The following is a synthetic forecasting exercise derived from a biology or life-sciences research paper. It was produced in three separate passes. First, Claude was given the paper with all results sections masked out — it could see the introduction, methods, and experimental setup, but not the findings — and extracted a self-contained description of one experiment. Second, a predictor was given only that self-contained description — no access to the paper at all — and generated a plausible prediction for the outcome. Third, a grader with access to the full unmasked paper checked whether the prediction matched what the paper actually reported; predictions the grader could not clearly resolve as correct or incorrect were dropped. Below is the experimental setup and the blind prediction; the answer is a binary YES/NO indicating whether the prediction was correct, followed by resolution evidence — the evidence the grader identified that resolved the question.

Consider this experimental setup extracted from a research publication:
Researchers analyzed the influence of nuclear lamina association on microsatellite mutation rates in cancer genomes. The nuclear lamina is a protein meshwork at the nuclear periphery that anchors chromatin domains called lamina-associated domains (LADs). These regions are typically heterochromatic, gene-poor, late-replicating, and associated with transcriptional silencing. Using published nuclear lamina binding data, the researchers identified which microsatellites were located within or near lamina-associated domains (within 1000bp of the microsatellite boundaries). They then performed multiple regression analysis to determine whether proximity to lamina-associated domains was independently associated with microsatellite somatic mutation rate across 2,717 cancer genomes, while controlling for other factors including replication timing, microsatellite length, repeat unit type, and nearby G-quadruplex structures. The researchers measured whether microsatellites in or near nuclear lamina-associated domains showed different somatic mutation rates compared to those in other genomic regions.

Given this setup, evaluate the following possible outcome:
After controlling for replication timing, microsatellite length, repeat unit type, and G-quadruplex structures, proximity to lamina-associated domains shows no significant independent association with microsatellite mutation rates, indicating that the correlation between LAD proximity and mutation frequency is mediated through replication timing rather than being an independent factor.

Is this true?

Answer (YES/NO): YES